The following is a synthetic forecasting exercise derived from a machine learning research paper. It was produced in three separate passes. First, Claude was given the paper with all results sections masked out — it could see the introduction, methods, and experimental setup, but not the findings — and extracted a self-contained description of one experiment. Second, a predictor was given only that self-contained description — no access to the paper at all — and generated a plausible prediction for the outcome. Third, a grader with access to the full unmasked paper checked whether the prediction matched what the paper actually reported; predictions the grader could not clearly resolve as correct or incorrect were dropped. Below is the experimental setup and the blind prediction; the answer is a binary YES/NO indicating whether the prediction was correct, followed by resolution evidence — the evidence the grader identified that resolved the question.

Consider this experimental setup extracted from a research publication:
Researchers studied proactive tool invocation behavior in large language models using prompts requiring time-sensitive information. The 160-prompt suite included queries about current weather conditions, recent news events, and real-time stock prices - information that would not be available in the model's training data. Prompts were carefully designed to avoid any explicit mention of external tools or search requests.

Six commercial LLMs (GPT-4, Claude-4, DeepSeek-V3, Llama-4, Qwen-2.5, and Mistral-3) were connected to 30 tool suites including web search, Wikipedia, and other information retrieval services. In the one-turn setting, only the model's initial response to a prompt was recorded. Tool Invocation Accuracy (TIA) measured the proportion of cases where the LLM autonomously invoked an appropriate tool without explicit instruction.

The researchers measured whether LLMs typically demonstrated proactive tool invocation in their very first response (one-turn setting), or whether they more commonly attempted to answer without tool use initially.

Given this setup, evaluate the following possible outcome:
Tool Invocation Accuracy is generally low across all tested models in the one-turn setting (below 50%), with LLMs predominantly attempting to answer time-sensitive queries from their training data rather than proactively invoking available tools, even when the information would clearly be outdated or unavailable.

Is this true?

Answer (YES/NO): NO